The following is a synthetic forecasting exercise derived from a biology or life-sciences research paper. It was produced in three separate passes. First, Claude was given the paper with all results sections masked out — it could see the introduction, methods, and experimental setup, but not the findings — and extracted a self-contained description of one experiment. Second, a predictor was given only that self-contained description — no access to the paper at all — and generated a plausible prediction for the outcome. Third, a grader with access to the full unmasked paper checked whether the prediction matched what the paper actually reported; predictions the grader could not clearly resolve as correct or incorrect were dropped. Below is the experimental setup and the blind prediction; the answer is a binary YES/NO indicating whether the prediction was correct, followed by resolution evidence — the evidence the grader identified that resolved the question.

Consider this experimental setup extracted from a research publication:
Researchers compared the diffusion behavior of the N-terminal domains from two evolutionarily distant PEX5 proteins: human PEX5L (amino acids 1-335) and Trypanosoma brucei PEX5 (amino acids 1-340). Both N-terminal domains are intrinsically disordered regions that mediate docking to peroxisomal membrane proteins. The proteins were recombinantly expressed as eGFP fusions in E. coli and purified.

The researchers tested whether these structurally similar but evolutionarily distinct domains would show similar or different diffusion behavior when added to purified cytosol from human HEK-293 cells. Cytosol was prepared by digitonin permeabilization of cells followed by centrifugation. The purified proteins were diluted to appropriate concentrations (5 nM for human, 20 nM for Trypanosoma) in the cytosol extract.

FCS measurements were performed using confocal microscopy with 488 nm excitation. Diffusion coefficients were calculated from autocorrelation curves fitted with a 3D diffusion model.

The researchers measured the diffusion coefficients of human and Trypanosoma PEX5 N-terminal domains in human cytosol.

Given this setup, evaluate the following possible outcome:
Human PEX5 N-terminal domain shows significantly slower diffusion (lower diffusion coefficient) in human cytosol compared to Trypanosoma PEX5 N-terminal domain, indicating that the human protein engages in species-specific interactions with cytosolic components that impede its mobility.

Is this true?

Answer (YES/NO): YES